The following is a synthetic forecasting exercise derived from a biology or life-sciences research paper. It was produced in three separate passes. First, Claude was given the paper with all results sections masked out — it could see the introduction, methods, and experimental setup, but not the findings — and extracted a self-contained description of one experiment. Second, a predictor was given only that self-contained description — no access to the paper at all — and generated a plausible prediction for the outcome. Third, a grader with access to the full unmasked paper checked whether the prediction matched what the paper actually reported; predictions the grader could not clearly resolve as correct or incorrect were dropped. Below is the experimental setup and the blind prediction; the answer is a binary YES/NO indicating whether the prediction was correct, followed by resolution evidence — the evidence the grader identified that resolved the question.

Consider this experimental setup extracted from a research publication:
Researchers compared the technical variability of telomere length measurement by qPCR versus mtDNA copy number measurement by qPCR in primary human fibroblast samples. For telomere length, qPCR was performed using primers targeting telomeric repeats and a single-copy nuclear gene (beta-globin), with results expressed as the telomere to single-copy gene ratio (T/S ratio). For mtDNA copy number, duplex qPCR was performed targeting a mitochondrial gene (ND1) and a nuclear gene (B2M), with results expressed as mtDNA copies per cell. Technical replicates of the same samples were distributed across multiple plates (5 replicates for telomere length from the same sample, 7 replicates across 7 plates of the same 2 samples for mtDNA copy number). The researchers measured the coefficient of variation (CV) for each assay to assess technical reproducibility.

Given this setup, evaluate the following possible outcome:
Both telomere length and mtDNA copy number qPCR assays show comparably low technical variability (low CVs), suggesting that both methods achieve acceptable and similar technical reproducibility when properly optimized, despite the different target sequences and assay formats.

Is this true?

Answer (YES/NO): NO